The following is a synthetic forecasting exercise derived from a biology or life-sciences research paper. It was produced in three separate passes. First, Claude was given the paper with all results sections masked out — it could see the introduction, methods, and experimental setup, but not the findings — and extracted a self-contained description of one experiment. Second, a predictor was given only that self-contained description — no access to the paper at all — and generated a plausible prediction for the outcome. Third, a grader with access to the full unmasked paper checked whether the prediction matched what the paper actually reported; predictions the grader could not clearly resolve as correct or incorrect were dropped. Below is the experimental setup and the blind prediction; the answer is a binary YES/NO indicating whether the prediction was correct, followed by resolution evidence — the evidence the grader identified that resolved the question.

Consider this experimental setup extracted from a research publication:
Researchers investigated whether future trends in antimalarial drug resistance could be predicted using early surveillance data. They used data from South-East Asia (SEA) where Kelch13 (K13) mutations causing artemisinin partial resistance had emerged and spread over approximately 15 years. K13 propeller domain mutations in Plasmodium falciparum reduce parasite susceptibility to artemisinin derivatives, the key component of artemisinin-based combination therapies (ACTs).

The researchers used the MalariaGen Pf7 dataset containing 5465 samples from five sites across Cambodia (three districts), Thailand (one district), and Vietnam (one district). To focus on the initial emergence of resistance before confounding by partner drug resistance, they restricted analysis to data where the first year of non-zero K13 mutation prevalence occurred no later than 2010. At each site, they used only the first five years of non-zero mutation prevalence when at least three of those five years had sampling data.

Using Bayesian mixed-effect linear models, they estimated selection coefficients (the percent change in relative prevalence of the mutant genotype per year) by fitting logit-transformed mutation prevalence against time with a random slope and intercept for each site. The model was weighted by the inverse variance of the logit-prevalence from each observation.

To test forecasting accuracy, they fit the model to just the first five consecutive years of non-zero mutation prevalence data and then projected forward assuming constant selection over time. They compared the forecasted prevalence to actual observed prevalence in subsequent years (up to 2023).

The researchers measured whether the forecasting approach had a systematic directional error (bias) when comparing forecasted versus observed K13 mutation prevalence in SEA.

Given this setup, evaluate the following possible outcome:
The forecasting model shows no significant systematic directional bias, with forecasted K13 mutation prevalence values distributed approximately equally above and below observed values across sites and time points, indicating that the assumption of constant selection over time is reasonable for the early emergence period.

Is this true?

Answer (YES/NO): NO